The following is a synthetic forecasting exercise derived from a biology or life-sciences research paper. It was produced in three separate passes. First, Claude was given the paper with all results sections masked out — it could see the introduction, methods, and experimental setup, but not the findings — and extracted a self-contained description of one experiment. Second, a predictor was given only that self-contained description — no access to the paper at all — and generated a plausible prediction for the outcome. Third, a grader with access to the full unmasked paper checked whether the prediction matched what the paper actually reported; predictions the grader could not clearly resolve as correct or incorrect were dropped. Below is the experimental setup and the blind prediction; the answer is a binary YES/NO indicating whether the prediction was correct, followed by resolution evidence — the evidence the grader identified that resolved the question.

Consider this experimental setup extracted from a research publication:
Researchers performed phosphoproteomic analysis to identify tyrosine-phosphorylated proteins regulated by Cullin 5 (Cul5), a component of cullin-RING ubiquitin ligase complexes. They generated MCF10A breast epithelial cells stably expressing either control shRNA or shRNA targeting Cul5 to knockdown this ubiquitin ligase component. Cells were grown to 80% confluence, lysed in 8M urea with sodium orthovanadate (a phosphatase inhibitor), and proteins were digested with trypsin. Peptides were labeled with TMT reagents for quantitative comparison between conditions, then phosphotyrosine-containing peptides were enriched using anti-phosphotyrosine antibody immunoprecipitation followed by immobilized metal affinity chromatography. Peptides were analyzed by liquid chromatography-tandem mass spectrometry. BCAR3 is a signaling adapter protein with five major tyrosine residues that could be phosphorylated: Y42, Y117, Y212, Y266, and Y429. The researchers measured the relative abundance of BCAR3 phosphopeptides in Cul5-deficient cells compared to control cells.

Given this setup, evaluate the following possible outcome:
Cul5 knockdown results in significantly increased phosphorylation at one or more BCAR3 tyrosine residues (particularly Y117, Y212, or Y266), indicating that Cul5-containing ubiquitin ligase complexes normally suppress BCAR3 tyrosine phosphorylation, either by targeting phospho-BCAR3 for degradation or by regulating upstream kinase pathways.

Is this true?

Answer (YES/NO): YES